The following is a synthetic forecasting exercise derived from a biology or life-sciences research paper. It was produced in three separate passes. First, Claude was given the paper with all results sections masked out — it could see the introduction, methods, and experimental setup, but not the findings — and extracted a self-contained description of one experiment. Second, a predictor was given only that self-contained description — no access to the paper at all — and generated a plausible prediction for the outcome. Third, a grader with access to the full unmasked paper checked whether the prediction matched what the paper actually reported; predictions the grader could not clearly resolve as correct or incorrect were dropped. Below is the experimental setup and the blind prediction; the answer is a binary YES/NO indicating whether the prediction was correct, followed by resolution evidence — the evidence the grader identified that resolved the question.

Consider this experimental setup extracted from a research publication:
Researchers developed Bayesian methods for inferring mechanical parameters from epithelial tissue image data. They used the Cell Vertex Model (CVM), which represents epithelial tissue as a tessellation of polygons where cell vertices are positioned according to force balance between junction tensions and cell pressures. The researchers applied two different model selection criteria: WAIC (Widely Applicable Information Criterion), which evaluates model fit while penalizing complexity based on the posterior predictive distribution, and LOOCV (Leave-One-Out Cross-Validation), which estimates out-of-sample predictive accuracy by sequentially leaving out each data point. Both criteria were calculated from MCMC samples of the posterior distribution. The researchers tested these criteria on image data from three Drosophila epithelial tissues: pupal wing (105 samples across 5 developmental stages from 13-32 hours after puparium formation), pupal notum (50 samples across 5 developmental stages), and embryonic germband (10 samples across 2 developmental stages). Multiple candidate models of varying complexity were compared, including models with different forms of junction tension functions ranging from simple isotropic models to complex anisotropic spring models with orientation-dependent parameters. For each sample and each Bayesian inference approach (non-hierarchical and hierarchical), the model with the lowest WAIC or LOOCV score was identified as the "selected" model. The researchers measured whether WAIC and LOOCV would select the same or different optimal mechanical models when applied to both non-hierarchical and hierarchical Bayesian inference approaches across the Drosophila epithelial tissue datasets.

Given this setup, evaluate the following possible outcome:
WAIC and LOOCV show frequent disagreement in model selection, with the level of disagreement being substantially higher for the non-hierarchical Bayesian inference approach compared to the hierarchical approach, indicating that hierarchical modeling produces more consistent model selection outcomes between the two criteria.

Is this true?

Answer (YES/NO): NO